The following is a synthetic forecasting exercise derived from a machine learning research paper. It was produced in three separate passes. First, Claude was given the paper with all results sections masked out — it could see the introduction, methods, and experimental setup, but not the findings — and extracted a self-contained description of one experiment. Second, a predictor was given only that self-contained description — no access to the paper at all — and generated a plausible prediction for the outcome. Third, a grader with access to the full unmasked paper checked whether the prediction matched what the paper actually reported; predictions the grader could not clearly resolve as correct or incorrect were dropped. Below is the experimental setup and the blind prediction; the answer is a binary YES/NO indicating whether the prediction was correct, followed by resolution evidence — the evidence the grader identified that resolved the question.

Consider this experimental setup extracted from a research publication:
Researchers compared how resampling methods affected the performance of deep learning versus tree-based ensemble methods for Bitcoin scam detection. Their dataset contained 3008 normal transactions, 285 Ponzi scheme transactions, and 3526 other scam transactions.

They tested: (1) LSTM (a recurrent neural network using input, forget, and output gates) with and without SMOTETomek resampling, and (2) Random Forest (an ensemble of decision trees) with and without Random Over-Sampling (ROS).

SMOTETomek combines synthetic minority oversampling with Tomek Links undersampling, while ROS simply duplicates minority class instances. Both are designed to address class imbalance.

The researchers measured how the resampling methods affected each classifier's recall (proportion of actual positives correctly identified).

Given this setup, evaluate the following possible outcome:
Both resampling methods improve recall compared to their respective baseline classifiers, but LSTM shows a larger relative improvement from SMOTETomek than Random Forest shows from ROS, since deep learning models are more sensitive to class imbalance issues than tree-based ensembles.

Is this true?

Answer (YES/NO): NO